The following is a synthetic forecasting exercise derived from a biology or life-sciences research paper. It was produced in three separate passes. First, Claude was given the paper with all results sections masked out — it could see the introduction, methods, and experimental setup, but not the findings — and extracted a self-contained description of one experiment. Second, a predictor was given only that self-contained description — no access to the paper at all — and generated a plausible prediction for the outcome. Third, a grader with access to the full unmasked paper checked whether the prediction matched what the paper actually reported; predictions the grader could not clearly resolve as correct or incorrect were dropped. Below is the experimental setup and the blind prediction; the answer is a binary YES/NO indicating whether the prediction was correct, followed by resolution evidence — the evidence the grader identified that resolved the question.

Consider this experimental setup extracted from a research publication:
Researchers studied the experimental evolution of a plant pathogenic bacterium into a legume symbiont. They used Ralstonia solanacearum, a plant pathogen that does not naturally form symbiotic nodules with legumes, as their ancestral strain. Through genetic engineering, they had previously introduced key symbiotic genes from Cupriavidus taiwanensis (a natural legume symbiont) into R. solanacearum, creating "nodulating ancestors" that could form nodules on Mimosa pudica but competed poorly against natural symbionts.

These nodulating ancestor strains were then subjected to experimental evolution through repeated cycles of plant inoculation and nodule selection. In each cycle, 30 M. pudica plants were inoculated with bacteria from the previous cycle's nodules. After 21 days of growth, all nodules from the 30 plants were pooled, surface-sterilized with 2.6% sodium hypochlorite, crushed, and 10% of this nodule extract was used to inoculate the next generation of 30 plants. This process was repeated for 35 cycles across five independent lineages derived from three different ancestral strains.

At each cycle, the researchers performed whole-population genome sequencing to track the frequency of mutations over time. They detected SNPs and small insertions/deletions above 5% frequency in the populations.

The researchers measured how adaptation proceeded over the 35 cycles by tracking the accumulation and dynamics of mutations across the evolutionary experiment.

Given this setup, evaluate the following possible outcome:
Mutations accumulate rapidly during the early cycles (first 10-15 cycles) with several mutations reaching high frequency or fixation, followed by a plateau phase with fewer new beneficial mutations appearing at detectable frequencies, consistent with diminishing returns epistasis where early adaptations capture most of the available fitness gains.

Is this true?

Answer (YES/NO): NO